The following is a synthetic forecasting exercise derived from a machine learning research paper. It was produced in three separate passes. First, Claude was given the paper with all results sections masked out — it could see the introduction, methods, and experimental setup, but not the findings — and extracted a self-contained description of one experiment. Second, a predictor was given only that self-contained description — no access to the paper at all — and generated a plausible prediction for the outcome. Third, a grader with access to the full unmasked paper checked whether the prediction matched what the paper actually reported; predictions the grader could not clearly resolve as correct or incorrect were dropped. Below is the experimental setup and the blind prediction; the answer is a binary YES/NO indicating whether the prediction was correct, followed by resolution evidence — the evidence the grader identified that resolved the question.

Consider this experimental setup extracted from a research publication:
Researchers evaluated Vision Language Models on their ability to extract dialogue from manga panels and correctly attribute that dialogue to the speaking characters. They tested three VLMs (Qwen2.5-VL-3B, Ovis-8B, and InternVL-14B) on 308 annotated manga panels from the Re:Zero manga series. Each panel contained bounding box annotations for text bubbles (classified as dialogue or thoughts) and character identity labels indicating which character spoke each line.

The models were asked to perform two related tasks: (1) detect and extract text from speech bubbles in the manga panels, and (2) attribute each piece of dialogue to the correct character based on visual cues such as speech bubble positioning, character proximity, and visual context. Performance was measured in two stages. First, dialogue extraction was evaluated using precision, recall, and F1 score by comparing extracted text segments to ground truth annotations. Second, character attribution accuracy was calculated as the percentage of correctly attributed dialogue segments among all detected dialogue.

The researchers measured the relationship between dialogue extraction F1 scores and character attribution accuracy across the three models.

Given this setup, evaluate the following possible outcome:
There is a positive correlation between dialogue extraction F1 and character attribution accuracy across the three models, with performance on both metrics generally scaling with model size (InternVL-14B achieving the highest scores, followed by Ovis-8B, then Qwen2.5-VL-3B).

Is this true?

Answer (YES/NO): NO